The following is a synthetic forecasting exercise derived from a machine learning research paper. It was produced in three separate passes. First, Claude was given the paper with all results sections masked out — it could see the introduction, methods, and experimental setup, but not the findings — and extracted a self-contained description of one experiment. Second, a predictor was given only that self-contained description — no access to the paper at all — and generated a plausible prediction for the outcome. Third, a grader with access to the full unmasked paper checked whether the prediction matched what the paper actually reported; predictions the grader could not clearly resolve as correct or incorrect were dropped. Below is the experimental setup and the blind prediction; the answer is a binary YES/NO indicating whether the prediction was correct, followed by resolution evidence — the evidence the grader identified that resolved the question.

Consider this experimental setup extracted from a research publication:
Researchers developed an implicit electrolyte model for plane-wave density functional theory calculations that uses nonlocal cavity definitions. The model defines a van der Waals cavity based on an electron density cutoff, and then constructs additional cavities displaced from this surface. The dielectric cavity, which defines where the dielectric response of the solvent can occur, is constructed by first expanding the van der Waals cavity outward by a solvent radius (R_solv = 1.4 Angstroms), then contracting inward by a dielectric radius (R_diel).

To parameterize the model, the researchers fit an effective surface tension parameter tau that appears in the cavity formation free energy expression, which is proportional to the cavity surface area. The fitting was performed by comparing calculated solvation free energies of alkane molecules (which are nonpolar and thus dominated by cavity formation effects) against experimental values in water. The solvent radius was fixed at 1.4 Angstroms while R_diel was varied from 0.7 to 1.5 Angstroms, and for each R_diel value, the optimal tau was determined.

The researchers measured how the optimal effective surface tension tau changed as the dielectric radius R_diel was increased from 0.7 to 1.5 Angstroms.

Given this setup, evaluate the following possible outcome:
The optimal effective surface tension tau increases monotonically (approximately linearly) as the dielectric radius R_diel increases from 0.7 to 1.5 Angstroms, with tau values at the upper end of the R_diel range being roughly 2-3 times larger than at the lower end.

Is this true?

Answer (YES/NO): NO